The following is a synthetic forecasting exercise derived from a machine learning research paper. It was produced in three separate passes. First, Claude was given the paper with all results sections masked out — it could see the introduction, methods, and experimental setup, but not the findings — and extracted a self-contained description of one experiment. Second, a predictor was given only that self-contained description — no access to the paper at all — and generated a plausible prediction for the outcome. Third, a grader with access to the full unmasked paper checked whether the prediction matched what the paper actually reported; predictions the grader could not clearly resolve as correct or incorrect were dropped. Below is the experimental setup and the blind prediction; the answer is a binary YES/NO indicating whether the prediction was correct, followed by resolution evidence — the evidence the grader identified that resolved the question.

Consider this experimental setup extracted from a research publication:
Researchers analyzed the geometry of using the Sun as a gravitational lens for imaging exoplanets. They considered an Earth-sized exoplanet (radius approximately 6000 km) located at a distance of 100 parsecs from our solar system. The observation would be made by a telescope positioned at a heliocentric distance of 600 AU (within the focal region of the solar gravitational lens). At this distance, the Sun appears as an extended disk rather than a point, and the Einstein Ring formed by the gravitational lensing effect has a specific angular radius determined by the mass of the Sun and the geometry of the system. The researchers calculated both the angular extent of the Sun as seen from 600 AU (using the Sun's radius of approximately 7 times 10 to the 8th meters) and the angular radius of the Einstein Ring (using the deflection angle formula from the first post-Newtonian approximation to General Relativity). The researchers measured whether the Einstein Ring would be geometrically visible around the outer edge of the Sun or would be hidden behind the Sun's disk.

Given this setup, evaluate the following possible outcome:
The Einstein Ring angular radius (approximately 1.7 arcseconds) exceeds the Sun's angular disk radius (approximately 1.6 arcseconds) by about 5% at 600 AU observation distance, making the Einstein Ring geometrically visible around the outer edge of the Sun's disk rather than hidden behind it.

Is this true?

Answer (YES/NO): YES